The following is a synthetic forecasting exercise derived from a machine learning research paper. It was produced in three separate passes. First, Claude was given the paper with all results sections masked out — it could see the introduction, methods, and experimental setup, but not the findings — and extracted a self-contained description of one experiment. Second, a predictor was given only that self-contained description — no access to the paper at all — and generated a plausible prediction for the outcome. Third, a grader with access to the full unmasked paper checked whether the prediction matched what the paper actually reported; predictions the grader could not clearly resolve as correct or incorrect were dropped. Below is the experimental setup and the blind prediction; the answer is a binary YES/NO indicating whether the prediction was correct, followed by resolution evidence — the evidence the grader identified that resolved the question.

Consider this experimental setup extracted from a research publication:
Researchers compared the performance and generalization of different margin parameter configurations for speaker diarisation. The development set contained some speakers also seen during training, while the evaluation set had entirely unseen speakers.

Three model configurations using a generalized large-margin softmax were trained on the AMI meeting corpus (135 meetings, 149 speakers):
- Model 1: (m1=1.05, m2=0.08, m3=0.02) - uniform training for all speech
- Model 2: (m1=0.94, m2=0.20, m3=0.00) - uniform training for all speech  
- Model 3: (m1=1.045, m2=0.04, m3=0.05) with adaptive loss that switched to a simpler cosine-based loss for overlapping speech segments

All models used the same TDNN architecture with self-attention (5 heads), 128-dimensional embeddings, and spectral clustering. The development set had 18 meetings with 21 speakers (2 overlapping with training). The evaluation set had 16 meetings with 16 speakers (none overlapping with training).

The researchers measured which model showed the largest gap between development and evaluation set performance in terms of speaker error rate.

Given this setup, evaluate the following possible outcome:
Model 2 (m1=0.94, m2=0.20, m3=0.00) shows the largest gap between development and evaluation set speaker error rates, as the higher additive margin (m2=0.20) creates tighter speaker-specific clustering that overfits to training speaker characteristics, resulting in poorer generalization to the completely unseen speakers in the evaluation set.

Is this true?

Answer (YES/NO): NO